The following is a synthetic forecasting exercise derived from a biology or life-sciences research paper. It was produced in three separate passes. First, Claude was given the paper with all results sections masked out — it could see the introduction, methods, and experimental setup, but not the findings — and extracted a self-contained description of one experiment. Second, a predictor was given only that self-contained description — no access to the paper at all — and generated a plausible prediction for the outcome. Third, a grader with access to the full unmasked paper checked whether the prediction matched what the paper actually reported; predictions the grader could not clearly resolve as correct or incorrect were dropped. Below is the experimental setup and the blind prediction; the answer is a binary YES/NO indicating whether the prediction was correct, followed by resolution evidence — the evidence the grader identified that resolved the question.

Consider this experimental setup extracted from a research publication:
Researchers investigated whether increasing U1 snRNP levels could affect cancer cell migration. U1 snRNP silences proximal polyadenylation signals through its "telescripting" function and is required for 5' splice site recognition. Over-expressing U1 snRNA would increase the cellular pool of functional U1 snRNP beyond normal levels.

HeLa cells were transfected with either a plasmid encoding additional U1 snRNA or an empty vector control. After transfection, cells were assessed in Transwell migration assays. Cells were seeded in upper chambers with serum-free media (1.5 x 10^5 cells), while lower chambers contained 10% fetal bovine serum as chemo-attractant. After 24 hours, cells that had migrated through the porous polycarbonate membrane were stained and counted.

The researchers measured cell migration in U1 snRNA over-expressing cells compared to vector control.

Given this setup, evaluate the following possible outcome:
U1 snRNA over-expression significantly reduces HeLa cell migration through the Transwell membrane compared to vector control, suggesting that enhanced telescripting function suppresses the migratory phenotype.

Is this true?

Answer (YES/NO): YES